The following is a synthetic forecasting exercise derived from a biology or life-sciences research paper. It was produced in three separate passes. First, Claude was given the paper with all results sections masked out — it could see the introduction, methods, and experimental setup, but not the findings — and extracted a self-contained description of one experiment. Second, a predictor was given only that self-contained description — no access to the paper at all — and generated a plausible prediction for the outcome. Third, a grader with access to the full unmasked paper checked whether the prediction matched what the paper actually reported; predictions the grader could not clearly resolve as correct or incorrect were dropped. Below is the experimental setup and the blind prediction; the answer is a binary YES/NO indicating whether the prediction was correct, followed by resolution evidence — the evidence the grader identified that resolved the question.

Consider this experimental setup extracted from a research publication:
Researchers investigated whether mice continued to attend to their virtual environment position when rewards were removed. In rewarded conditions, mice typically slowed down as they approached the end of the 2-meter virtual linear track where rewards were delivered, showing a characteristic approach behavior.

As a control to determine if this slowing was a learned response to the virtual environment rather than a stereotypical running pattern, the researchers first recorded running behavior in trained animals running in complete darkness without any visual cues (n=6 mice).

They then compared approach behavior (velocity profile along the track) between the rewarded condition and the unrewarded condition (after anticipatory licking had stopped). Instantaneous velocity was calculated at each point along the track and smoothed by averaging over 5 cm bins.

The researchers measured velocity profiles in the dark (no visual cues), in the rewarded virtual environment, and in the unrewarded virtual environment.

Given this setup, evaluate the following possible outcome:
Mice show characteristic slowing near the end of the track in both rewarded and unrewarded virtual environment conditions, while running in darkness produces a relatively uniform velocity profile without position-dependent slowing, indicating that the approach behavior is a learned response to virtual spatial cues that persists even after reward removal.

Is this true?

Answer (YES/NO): YES